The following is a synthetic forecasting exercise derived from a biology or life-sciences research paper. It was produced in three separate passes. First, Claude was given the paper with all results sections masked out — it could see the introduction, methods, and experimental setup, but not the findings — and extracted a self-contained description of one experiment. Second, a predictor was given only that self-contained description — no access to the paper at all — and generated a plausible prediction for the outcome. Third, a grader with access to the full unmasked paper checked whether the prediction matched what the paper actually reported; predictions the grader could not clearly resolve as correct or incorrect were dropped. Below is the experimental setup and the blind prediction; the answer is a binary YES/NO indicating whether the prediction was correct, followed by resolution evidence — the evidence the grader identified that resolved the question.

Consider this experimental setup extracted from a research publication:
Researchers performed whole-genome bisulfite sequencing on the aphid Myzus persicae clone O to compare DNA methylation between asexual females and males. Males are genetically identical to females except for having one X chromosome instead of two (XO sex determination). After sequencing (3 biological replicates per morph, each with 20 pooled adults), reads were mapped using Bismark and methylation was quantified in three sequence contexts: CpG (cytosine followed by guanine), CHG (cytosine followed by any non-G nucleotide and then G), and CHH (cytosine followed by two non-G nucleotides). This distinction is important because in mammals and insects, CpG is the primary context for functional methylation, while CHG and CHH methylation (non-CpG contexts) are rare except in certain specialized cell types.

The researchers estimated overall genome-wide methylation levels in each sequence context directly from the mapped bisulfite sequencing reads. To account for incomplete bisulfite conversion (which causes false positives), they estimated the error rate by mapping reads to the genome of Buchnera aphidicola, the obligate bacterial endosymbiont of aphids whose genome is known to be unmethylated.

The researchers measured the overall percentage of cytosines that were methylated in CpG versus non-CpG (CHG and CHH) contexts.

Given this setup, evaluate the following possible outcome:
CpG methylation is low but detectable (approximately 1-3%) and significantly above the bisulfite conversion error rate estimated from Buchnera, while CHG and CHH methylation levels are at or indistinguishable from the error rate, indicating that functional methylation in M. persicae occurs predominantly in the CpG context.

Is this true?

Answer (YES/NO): YES